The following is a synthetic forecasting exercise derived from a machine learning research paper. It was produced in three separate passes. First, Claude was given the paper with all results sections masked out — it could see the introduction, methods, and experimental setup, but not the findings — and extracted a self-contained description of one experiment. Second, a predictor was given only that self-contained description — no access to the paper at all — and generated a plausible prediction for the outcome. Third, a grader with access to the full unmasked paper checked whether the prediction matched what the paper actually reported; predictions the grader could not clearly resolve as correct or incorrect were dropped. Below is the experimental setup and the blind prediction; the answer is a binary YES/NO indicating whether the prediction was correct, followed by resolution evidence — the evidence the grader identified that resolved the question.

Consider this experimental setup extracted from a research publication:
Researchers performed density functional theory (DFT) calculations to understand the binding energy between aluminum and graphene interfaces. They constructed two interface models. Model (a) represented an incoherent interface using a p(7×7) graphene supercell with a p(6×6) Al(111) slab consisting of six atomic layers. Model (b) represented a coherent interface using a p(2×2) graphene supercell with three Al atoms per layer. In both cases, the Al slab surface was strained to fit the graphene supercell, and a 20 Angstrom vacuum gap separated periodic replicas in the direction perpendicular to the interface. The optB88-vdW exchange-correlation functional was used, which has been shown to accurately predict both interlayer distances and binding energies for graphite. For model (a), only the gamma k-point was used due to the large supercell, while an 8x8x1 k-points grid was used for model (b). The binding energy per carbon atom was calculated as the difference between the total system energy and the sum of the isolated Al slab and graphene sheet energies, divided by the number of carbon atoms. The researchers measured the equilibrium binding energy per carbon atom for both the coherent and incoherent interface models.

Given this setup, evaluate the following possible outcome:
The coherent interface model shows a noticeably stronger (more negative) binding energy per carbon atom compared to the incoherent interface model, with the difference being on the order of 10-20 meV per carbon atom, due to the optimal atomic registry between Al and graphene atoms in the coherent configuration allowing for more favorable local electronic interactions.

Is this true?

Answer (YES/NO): NO